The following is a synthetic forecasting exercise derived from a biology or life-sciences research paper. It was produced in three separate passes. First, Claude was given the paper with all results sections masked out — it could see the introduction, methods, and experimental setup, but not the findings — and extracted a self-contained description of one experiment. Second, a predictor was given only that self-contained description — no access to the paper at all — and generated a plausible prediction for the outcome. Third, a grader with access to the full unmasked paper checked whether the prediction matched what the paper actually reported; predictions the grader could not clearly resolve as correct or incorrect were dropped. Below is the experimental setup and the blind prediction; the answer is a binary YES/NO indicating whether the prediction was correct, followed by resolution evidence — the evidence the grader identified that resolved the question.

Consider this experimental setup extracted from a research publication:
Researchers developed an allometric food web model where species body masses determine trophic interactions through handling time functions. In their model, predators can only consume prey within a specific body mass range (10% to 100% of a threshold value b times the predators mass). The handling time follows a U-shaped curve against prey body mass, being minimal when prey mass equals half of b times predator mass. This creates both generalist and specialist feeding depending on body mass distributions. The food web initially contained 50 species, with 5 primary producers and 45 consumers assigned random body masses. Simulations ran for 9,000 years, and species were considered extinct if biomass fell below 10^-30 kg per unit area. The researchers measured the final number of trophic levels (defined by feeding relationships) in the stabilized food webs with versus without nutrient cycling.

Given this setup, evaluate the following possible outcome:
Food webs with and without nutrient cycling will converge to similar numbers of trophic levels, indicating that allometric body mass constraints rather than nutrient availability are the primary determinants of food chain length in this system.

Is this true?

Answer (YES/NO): NO